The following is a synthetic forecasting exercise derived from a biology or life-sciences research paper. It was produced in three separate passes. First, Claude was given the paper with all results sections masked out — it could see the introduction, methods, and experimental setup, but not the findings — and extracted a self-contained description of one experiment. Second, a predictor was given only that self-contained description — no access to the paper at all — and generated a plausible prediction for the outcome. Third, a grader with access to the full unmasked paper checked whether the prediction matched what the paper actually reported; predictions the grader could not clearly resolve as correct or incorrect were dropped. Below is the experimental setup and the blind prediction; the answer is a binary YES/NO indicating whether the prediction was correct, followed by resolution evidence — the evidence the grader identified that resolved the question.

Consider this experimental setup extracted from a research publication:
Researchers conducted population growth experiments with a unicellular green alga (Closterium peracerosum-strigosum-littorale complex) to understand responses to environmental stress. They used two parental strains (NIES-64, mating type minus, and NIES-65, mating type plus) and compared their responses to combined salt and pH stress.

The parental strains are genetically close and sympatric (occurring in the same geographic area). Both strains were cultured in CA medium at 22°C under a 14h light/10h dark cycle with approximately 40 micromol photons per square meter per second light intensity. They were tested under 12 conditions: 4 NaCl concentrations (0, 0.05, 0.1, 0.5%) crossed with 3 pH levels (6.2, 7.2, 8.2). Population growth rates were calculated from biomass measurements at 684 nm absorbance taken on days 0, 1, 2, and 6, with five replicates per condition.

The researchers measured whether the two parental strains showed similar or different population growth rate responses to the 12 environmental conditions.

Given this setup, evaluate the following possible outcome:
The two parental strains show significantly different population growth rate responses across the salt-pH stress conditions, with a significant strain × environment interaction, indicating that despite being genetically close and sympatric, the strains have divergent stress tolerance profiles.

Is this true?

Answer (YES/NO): NO